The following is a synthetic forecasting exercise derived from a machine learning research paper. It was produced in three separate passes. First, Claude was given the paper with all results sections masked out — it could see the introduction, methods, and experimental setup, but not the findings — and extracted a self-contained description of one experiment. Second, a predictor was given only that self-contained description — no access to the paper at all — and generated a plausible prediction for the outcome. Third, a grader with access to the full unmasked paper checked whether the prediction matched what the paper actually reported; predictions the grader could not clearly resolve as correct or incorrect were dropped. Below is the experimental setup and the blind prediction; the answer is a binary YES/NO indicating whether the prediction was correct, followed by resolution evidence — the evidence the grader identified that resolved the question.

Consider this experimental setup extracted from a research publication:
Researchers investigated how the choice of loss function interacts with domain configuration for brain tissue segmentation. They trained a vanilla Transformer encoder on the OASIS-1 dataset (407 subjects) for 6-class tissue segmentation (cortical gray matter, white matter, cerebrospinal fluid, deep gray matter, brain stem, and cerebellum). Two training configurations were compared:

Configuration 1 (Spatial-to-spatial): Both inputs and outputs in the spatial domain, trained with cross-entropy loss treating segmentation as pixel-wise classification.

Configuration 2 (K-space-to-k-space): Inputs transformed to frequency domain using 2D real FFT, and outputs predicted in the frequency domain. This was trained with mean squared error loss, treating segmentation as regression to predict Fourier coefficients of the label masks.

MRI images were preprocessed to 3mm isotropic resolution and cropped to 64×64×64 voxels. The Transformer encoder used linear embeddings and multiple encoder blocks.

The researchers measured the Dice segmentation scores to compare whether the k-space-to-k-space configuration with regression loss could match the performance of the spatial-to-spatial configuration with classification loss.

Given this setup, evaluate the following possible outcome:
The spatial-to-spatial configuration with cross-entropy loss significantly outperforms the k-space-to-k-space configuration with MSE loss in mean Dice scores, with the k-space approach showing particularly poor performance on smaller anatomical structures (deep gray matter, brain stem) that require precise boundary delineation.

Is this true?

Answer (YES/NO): NO